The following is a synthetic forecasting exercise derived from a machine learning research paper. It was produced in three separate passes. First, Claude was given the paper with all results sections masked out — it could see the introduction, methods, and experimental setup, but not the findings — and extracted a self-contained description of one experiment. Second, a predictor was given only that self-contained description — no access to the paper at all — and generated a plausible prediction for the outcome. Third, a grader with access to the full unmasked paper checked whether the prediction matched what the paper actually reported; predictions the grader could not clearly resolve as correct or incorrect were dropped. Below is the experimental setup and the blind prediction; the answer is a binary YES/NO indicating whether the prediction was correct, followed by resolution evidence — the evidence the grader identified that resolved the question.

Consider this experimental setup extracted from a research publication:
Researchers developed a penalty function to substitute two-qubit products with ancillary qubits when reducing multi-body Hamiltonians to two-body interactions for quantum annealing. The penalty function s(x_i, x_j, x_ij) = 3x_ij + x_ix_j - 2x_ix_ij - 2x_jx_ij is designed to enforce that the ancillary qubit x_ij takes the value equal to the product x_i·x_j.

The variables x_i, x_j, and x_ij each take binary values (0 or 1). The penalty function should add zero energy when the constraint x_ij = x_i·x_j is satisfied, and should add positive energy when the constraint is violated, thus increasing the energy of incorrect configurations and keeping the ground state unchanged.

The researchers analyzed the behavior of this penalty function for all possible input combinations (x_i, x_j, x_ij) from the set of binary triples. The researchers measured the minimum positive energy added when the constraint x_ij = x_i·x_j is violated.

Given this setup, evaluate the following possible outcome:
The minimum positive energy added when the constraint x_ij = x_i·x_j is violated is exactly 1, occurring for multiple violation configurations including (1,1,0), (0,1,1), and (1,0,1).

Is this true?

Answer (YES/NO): YES